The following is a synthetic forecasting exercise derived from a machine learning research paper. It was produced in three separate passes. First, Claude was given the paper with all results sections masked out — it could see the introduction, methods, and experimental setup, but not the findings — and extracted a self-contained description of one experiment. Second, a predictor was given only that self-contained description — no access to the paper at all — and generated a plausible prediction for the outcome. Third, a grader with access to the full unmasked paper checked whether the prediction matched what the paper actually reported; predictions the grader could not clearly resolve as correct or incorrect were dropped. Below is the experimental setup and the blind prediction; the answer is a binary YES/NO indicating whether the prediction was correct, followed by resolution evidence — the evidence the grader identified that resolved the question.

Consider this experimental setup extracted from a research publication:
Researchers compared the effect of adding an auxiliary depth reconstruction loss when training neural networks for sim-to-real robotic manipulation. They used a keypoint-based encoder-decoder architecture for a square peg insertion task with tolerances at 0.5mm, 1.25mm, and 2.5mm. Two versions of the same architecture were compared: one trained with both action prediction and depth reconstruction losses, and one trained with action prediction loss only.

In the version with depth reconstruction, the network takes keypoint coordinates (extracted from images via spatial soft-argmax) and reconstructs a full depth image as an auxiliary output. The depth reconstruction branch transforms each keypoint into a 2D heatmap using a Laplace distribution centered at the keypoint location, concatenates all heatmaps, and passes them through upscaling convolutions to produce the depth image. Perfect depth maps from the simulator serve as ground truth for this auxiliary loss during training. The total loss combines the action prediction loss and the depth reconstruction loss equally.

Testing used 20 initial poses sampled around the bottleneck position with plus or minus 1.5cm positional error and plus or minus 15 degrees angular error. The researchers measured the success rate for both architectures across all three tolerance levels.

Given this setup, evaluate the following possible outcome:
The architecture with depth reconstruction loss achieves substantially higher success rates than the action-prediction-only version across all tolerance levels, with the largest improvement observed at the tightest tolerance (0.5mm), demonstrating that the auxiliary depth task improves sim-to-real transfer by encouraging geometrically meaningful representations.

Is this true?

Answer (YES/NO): NO